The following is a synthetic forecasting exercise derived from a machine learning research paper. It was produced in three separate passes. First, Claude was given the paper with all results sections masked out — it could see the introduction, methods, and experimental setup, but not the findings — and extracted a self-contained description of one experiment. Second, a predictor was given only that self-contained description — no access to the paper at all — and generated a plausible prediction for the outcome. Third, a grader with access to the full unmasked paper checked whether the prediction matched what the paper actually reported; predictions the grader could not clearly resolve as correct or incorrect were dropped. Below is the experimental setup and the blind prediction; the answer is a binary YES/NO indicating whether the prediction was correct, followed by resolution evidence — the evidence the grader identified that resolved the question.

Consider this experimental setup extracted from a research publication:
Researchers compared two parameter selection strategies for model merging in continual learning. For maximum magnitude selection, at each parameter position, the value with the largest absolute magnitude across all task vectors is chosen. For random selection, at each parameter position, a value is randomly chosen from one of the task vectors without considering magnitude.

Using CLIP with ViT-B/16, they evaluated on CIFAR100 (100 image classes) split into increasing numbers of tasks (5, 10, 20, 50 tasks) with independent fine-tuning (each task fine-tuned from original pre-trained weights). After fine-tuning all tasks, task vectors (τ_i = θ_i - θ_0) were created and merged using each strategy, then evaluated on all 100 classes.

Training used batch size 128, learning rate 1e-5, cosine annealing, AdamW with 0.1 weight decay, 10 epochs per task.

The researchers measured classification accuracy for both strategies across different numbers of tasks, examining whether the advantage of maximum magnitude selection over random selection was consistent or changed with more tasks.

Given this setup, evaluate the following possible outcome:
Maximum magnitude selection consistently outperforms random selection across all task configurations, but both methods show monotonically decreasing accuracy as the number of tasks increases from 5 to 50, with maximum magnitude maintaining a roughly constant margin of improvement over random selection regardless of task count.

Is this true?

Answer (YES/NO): NO